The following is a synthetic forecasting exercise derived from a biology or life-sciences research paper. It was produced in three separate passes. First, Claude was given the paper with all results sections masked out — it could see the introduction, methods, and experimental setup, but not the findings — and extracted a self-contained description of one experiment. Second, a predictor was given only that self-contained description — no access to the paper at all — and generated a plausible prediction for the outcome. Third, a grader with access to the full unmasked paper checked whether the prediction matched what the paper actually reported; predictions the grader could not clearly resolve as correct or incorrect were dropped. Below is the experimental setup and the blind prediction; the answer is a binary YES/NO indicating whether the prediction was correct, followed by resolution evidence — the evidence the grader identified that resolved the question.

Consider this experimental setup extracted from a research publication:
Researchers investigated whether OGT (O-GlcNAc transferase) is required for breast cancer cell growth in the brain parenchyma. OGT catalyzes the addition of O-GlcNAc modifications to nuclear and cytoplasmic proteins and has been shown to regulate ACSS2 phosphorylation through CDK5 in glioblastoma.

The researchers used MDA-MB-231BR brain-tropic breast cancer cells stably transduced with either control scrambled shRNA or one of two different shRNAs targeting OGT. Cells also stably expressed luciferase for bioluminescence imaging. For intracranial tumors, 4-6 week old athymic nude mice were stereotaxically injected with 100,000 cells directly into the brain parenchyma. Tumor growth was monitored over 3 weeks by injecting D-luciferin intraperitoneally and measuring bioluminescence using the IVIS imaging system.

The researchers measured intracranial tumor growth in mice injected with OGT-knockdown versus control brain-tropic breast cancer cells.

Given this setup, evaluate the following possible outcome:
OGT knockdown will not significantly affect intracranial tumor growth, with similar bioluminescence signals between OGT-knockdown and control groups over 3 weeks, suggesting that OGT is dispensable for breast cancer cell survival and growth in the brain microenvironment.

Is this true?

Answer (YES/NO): NO